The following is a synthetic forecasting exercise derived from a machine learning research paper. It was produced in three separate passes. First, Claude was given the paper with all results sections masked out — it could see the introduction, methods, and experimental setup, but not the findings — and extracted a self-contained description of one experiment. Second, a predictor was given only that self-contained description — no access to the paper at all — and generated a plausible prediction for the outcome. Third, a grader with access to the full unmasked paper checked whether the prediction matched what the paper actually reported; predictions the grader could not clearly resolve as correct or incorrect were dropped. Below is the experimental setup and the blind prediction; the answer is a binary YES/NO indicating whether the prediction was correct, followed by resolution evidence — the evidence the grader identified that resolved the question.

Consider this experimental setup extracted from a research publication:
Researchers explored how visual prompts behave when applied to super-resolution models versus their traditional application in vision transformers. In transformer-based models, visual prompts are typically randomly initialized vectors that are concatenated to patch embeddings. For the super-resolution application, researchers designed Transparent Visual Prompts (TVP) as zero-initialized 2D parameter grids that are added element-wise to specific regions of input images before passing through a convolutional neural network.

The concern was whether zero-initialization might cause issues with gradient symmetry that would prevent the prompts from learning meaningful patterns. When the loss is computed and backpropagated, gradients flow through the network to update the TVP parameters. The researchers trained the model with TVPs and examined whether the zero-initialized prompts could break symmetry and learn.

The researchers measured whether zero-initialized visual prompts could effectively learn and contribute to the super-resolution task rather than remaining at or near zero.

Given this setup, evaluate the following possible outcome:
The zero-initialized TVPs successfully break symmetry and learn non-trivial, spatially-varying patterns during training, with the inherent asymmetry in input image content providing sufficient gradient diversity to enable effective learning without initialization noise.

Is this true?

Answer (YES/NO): YES